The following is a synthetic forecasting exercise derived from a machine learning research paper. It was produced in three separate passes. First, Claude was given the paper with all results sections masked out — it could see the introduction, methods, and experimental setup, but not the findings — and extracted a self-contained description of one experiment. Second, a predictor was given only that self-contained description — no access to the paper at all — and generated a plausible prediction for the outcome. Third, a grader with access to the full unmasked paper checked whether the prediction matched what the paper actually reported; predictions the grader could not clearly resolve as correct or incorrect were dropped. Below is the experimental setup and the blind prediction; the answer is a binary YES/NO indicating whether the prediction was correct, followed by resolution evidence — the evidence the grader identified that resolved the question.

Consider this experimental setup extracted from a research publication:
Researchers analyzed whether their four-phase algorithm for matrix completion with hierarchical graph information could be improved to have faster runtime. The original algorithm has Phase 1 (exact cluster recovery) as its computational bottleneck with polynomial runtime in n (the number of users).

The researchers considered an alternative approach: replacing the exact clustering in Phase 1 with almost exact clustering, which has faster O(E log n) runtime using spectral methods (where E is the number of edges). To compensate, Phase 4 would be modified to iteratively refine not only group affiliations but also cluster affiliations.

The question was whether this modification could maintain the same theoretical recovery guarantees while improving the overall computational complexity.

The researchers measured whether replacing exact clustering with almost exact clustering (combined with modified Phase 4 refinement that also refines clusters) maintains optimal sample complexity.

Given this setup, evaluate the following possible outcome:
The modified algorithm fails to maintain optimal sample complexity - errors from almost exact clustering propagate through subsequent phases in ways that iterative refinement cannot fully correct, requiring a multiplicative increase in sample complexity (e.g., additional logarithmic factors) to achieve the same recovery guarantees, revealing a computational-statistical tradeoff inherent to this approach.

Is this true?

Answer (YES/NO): NO